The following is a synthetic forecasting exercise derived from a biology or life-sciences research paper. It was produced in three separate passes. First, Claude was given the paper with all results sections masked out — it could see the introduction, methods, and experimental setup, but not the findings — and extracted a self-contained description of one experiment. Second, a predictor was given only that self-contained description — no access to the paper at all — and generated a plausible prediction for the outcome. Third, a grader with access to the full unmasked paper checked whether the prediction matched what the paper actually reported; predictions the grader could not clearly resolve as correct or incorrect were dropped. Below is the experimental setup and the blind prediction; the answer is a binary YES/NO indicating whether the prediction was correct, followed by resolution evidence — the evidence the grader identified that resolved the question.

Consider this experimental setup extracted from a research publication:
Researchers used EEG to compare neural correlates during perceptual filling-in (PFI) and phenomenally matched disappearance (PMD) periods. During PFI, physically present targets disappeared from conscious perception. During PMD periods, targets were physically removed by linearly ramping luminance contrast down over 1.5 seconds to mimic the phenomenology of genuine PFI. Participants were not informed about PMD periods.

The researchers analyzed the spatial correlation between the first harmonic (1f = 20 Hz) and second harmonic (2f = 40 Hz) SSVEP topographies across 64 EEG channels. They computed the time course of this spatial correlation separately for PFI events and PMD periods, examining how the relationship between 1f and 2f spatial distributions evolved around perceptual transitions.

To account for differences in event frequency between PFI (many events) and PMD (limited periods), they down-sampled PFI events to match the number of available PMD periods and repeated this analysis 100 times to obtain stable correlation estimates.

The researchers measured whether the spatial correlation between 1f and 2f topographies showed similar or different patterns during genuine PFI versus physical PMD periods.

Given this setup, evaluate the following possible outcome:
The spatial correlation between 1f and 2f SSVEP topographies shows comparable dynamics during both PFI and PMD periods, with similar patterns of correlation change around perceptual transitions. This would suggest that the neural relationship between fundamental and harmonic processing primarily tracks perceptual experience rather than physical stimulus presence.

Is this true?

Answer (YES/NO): NO